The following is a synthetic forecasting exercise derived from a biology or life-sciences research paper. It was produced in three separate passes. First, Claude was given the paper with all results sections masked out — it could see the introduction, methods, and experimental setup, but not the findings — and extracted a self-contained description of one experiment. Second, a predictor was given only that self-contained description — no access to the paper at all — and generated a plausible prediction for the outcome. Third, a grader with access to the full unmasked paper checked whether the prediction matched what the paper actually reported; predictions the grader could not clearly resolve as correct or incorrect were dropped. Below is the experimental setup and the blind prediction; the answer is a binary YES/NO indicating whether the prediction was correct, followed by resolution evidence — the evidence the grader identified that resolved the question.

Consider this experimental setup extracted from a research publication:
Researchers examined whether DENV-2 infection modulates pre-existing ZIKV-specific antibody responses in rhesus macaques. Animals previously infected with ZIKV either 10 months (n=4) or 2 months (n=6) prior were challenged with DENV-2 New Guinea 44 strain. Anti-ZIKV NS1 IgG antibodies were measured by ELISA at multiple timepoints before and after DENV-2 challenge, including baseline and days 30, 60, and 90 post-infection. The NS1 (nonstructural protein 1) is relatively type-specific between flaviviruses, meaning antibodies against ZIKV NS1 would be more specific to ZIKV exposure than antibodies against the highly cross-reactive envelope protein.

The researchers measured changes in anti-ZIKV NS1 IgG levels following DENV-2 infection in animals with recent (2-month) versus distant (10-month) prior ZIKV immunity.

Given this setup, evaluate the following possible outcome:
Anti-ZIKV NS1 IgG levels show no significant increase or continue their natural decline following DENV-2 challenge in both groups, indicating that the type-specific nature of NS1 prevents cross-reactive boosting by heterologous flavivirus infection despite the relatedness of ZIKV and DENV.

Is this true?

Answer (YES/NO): NO